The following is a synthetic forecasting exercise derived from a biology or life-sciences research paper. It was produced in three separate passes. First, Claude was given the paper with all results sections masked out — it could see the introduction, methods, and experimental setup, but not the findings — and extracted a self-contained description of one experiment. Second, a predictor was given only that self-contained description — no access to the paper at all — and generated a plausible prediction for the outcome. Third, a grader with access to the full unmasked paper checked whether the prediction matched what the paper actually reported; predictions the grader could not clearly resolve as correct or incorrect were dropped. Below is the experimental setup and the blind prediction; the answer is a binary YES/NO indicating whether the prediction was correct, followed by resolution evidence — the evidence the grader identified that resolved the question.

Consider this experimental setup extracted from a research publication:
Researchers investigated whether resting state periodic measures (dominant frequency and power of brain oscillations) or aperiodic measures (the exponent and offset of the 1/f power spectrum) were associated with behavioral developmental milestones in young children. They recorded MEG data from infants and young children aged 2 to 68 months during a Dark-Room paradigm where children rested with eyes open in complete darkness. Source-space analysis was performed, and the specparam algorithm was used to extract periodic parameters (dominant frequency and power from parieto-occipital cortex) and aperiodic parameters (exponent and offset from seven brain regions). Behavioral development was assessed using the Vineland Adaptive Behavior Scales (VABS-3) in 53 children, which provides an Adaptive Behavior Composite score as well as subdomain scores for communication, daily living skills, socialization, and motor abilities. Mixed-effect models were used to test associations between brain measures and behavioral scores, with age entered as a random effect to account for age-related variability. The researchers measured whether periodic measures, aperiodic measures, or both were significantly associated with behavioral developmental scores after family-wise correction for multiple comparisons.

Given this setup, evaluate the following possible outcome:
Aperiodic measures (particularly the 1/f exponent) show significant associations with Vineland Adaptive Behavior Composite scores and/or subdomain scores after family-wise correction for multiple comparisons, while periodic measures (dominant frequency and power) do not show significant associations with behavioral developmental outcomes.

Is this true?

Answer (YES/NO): YES